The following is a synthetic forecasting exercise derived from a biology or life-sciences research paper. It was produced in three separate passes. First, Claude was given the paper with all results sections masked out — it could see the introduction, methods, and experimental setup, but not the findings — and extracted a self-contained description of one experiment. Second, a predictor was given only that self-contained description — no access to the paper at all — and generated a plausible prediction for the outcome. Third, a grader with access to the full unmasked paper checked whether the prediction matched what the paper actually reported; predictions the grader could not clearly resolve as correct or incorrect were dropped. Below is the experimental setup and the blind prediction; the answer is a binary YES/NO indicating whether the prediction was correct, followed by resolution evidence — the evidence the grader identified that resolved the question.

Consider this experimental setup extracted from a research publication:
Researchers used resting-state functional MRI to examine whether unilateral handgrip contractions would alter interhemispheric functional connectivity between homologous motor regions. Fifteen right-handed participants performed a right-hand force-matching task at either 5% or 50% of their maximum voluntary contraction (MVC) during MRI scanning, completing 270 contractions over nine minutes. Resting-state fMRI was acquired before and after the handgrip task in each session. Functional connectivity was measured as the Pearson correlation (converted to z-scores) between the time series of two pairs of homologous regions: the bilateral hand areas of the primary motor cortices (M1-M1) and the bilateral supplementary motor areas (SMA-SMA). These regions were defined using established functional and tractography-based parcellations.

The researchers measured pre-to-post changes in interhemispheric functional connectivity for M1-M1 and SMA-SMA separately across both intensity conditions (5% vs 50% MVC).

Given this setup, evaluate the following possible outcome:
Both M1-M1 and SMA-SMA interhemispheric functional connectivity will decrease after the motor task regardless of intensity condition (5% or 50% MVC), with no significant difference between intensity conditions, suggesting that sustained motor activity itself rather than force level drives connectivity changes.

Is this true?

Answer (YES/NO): NO